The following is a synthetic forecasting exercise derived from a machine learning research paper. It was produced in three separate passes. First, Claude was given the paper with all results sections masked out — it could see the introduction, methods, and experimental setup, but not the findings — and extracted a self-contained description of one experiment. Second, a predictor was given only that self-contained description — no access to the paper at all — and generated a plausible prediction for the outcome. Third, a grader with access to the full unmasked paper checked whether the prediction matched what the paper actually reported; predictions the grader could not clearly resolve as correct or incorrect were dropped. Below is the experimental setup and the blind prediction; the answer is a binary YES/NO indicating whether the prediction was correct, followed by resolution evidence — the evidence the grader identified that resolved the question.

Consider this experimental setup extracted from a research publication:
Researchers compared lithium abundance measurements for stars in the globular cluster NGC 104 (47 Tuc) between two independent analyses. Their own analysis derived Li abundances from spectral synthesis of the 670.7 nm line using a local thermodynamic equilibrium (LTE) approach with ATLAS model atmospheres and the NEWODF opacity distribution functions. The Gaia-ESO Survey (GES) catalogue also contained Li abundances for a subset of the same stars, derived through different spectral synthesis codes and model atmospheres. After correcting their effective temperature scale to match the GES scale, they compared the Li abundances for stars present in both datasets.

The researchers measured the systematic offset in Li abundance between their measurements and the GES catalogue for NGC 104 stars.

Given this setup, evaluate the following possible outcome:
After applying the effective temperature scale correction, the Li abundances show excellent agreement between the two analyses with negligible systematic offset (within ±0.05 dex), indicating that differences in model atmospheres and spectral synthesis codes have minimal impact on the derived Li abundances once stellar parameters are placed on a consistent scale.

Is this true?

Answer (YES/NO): NO